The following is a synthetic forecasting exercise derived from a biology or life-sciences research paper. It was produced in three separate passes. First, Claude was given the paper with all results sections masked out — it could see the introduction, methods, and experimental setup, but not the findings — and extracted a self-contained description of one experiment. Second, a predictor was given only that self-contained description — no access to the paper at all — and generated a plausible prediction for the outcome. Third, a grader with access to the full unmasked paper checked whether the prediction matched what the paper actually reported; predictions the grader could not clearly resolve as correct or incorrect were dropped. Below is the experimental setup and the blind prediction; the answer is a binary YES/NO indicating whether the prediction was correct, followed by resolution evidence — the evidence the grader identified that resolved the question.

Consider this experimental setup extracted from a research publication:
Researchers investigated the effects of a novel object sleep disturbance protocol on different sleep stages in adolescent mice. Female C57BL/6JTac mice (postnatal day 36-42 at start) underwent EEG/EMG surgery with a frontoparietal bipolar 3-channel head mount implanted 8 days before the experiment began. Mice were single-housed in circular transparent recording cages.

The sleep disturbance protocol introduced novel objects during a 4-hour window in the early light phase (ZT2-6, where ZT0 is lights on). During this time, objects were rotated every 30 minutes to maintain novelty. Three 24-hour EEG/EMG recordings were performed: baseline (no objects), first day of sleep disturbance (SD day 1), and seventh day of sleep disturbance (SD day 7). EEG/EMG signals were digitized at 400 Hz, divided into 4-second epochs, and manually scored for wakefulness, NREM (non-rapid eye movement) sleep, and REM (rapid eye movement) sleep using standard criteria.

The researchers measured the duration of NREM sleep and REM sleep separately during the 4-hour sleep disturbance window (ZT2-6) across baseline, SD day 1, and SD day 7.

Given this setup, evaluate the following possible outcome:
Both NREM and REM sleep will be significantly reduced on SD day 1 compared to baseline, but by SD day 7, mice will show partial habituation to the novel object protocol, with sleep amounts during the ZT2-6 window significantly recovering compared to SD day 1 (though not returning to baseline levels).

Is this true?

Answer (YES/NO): NO